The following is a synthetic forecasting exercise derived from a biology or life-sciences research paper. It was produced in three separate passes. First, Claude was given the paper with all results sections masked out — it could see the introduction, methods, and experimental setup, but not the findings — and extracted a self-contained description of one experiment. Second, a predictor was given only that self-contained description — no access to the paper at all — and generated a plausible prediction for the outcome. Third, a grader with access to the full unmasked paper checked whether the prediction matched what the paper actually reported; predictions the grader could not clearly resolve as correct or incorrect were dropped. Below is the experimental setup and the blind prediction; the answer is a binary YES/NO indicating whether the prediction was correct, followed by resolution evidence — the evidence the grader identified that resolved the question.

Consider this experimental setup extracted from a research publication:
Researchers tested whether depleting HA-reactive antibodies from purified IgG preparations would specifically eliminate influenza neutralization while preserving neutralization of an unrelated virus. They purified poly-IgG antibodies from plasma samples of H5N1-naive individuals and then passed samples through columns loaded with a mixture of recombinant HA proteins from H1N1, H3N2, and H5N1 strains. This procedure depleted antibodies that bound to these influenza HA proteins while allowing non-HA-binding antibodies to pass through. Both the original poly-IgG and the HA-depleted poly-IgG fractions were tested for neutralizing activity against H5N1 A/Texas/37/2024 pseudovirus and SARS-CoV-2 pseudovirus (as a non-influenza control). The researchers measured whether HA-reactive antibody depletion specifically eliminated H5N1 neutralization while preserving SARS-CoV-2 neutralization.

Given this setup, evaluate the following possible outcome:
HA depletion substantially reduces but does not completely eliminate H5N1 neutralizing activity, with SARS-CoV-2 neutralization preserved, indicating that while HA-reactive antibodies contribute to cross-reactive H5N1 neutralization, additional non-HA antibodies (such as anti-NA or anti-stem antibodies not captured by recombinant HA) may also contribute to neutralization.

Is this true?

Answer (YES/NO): NO